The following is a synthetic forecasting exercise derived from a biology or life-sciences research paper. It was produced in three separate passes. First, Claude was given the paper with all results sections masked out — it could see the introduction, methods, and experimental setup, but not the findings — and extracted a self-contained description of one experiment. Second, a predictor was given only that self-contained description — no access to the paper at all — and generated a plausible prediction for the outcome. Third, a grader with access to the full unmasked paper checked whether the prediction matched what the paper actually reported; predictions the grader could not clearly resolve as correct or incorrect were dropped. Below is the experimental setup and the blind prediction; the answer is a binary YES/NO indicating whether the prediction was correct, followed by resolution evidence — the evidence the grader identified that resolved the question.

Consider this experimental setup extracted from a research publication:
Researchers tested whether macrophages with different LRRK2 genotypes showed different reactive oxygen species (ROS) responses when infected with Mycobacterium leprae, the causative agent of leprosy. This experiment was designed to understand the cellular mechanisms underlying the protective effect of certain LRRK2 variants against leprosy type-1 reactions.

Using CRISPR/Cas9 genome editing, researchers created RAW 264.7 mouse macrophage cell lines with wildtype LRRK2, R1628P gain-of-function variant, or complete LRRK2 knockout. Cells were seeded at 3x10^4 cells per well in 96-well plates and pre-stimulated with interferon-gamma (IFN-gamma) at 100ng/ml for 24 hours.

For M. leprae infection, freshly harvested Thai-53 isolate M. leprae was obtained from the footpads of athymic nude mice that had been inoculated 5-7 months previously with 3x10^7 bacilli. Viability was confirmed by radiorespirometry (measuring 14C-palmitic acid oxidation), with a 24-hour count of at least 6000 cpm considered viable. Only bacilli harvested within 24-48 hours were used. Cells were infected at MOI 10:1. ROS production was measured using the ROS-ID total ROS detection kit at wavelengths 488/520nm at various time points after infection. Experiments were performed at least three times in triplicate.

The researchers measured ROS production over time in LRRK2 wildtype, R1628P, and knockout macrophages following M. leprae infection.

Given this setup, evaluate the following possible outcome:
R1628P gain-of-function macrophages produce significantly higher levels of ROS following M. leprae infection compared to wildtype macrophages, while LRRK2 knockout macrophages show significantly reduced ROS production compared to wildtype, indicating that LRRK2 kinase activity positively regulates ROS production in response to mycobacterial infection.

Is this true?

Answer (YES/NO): YES